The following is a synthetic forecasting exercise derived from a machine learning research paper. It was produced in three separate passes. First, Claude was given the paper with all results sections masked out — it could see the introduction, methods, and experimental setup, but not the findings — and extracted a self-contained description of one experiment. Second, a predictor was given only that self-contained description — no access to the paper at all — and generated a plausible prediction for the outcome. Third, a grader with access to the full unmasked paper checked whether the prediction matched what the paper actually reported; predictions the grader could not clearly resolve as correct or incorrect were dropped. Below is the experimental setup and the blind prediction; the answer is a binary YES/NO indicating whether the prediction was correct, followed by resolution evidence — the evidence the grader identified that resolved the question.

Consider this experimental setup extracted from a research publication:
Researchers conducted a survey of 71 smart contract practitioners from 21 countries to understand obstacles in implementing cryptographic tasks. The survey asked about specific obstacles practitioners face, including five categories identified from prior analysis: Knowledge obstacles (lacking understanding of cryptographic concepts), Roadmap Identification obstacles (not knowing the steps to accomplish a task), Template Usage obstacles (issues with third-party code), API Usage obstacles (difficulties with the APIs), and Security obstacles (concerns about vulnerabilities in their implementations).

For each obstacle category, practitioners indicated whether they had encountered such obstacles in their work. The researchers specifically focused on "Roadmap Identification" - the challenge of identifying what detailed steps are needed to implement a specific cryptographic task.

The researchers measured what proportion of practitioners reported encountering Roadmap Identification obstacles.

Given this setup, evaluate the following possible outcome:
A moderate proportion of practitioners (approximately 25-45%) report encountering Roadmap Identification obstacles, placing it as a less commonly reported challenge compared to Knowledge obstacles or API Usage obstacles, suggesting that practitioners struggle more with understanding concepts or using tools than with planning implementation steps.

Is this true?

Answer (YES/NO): NO